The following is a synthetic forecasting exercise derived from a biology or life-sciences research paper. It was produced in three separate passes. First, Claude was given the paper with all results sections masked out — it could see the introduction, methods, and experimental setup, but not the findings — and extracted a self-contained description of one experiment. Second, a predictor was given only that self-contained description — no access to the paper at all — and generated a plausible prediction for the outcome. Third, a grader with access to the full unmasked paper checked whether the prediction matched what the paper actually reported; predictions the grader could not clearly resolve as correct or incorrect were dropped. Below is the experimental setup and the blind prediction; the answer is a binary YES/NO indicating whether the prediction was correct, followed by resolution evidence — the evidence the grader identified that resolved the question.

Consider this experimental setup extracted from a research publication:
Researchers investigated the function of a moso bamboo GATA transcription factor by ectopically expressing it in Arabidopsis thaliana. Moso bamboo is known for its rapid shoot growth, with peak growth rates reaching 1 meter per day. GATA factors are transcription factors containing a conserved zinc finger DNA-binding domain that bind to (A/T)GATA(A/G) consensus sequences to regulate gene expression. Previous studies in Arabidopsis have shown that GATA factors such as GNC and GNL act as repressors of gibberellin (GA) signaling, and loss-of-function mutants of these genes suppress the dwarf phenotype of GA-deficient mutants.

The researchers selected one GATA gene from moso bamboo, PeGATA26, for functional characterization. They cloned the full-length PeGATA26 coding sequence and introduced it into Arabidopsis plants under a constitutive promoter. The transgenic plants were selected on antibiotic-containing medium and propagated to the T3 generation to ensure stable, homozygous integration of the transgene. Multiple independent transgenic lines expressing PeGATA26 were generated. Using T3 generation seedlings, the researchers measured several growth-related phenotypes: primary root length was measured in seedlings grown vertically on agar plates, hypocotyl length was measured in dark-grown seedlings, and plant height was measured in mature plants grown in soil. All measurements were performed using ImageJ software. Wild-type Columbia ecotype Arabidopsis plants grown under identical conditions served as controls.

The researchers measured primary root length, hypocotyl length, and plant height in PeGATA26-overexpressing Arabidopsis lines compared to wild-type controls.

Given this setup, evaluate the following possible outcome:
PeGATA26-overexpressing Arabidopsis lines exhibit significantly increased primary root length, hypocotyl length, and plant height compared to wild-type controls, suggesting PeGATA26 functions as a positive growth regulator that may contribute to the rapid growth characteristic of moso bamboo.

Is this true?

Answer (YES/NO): NO